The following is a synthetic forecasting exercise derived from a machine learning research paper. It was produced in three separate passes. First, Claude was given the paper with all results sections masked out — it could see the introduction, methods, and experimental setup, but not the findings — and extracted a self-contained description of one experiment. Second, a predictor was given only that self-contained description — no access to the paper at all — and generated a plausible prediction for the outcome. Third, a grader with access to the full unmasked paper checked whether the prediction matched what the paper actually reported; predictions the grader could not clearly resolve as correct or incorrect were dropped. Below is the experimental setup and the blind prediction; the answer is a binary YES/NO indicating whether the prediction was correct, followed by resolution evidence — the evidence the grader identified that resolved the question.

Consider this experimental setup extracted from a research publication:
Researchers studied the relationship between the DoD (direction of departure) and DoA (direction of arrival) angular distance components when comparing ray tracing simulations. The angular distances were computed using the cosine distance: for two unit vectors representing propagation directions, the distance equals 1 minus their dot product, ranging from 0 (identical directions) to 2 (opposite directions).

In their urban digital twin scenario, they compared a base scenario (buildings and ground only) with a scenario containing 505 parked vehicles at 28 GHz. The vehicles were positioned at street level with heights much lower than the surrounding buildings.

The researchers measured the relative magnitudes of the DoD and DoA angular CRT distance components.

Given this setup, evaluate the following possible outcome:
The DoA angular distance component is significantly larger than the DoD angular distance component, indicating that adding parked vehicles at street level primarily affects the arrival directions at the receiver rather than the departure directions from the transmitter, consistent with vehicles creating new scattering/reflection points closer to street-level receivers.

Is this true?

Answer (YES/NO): NO